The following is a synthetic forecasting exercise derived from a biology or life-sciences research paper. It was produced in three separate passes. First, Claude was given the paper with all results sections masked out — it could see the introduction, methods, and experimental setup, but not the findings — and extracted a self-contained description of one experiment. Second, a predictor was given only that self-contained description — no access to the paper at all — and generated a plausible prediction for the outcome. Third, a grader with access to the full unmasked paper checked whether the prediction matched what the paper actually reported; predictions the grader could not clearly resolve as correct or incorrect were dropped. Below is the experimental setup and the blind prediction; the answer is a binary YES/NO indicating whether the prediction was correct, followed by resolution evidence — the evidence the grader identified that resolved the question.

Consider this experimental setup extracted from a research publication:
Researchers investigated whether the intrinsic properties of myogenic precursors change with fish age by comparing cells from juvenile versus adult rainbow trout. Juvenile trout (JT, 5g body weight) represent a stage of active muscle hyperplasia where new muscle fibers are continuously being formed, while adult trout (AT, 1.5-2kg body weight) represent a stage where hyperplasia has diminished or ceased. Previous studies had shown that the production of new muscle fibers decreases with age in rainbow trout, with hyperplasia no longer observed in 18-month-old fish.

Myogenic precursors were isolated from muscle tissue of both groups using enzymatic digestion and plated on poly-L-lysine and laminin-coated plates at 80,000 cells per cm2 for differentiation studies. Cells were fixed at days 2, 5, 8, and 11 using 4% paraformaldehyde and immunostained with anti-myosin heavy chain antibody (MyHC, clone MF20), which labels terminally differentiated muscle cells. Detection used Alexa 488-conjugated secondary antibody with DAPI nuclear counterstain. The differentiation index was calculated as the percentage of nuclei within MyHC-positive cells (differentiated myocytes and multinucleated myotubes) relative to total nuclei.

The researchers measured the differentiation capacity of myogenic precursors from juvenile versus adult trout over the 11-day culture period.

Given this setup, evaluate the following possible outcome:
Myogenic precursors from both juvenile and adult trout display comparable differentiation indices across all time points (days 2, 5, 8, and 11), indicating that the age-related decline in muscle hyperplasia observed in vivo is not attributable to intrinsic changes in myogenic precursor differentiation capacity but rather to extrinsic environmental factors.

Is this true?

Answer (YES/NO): NO